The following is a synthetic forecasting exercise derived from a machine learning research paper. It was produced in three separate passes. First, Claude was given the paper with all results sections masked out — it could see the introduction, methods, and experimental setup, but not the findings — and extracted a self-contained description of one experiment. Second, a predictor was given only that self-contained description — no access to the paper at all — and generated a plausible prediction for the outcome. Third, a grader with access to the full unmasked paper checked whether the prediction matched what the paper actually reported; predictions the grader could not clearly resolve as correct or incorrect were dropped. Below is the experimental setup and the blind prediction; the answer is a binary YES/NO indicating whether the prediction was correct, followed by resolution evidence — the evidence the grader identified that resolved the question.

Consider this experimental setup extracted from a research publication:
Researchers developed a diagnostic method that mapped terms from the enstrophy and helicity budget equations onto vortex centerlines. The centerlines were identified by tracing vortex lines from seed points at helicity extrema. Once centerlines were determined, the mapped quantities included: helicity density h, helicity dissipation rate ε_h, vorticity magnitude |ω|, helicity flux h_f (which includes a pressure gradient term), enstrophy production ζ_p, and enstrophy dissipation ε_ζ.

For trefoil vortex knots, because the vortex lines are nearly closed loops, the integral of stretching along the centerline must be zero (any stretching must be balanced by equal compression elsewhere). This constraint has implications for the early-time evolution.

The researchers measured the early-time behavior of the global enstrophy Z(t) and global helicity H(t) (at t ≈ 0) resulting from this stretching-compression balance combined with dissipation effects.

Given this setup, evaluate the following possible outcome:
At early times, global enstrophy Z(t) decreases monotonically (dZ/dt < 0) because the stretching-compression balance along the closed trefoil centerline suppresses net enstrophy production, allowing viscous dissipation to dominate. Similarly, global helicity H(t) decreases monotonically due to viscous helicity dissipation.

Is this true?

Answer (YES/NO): NO